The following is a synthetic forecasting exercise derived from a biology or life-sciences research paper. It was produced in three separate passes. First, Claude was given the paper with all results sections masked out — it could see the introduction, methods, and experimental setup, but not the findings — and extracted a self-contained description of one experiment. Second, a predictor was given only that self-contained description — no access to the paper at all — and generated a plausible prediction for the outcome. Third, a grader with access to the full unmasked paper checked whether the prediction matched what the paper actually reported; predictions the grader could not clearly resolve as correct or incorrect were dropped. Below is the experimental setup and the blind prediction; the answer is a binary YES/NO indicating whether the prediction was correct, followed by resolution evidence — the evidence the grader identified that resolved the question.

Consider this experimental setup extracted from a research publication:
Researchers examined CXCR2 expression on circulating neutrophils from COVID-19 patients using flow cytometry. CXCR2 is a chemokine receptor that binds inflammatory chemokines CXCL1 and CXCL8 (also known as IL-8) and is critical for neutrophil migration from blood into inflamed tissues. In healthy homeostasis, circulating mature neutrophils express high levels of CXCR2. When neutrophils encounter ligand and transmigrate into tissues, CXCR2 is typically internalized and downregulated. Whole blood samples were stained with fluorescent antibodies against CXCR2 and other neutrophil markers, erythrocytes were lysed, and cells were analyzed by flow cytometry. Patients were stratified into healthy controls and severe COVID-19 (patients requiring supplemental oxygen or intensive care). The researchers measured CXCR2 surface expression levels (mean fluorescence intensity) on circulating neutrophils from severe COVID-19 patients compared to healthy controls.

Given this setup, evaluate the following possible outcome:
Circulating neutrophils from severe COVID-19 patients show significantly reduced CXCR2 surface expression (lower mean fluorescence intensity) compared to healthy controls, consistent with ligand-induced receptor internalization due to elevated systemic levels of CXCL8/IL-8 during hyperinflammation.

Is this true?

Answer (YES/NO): NO